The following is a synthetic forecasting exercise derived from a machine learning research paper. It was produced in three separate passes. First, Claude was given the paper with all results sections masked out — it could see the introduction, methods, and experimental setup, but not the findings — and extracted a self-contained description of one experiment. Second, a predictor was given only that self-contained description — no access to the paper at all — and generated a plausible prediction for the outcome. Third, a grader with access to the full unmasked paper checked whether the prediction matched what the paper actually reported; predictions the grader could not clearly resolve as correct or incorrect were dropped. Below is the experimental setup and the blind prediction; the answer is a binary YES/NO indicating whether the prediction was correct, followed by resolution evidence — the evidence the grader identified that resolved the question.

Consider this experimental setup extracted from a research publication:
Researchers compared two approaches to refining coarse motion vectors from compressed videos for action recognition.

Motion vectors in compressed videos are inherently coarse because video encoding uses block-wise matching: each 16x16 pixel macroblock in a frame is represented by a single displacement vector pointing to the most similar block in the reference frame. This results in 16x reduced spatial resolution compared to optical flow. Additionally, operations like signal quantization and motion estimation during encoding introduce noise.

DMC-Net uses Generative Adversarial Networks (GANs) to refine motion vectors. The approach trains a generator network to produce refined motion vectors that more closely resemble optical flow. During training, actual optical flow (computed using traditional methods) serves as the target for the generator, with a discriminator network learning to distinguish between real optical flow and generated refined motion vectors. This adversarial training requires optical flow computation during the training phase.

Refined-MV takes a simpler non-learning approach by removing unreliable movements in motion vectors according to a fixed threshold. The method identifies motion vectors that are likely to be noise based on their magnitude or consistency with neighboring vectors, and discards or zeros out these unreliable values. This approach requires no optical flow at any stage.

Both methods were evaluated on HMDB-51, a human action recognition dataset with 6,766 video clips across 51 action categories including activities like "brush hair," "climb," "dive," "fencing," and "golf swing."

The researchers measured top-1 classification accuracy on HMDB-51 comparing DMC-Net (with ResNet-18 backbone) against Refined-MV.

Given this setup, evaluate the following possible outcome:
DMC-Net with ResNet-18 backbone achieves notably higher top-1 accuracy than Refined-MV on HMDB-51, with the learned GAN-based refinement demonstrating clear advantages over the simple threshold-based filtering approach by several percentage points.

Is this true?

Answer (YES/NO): YES